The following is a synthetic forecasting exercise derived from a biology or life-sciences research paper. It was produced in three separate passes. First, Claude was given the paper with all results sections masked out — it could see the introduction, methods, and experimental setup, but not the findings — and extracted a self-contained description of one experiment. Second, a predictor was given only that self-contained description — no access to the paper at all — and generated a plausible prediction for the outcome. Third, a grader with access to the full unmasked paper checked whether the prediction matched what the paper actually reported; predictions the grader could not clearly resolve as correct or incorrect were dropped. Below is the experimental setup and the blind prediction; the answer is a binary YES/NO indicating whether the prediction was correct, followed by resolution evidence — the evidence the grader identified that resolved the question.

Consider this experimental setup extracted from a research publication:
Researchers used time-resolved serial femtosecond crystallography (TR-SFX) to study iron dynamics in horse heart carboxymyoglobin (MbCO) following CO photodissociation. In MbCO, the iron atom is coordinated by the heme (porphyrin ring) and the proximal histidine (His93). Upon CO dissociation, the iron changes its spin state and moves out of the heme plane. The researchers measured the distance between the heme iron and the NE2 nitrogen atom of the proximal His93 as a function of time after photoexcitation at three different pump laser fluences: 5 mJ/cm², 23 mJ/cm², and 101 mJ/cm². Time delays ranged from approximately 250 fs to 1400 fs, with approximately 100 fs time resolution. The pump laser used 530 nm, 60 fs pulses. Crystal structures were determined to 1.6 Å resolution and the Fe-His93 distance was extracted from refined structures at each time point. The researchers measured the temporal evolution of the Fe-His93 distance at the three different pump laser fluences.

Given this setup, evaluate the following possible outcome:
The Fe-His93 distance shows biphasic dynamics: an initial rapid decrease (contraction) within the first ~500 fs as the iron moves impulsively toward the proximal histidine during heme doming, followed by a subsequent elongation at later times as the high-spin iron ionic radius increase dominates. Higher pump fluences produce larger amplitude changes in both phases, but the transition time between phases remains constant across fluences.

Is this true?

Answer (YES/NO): NO